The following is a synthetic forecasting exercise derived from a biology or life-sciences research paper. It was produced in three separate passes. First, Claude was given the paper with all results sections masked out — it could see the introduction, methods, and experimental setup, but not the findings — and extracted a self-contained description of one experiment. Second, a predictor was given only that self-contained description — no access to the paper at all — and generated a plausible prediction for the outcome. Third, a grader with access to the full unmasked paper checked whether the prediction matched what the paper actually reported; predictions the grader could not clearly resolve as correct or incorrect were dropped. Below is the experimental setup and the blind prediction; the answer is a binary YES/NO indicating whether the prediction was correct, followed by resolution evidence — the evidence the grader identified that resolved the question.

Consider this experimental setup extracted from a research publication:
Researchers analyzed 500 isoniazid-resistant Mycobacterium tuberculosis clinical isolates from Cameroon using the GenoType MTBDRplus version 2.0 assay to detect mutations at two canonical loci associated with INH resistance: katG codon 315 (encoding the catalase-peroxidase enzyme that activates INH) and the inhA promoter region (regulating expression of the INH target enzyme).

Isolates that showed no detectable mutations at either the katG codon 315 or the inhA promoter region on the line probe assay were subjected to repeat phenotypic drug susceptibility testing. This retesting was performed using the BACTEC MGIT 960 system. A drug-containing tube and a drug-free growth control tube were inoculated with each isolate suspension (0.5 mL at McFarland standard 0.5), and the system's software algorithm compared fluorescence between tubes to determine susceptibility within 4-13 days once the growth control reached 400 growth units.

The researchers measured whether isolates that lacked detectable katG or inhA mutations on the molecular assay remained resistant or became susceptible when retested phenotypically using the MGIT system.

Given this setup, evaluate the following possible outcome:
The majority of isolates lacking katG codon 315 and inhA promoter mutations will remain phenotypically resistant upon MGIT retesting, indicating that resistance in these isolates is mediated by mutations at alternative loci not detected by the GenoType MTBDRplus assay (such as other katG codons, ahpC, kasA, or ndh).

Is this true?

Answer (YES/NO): YES